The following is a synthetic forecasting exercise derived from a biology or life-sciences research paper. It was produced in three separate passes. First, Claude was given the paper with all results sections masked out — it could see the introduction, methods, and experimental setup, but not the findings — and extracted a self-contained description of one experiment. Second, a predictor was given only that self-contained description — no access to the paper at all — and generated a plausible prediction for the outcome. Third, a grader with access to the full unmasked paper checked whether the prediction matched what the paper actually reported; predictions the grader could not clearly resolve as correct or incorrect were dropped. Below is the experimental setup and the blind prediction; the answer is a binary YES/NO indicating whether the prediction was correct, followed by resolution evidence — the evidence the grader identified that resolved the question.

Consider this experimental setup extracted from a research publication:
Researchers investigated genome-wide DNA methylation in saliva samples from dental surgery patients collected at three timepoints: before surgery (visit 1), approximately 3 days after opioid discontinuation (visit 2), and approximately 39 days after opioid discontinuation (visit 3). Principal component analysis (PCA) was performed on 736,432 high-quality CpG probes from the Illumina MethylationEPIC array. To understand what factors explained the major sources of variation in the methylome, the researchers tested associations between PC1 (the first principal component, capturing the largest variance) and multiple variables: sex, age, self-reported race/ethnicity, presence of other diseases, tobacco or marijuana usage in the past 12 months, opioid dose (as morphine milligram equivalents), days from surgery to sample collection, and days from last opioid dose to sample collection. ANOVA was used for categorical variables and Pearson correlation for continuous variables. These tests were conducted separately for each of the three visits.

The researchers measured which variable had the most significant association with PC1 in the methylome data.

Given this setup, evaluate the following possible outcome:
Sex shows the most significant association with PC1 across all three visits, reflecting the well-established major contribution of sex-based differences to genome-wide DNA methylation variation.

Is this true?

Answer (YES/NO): NO